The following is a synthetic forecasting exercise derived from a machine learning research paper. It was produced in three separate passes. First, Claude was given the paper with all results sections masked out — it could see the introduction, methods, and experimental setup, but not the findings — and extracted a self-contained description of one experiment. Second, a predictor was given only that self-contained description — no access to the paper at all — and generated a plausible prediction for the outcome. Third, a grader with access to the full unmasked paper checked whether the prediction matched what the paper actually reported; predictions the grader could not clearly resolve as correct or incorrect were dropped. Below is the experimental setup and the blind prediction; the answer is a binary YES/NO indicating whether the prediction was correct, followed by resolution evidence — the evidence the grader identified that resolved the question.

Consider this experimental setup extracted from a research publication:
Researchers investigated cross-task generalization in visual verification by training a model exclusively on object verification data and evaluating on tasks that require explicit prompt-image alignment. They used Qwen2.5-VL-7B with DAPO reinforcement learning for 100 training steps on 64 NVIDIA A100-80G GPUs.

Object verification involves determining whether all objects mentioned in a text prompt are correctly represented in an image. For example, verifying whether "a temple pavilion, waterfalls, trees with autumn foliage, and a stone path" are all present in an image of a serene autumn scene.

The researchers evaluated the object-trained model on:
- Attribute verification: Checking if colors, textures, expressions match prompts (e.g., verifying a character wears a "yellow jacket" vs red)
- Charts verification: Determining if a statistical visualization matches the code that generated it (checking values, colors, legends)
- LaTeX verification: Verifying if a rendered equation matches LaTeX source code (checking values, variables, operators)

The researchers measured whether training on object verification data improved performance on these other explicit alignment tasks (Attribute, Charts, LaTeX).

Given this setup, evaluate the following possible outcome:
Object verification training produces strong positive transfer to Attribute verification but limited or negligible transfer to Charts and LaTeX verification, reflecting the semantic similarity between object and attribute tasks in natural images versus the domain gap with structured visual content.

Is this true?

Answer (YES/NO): NO